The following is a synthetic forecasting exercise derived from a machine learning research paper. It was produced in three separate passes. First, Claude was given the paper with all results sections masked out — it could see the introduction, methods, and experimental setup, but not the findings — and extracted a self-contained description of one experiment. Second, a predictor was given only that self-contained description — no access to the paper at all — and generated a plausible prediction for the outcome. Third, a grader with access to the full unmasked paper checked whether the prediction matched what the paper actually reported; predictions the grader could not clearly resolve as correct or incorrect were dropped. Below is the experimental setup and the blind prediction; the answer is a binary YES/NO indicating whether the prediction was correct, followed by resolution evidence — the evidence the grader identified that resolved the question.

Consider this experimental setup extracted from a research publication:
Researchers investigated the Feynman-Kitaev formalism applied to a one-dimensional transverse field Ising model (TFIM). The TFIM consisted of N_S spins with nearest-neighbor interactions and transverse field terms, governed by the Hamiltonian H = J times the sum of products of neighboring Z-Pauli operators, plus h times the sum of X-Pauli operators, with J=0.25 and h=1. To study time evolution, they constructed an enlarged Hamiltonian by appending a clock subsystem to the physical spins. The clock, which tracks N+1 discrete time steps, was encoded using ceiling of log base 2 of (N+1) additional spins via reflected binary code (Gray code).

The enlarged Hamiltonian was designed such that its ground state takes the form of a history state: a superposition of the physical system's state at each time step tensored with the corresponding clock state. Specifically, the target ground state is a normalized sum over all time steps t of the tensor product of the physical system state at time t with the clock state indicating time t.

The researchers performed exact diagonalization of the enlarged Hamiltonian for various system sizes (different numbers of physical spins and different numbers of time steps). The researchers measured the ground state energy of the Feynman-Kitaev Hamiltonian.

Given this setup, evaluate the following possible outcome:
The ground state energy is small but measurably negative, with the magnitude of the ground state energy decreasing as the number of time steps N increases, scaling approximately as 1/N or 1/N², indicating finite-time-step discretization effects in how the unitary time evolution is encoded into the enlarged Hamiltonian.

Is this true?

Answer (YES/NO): NO